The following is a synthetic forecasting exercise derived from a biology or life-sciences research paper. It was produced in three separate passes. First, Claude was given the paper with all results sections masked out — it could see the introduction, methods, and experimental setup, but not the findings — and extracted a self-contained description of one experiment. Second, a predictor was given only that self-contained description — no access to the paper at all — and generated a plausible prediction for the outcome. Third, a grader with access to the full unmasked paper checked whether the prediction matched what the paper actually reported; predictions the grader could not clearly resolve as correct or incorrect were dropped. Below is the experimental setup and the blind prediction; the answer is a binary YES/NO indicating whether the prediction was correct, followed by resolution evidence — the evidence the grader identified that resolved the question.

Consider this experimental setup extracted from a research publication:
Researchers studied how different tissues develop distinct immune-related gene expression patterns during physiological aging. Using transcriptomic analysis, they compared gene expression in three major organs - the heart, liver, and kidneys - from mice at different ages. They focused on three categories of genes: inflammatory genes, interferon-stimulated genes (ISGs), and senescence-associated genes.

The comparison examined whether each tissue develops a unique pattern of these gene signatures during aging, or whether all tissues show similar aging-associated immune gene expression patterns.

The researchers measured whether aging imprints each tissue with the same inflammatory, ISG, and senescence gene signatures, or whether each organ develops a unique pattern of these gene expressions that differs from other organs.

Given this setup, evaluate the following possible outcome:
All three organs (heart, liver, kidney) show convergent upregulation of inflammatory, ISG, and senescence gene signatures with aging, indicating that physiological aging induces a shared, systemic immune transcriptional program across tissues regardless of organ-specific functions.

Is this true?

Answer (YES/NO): NO